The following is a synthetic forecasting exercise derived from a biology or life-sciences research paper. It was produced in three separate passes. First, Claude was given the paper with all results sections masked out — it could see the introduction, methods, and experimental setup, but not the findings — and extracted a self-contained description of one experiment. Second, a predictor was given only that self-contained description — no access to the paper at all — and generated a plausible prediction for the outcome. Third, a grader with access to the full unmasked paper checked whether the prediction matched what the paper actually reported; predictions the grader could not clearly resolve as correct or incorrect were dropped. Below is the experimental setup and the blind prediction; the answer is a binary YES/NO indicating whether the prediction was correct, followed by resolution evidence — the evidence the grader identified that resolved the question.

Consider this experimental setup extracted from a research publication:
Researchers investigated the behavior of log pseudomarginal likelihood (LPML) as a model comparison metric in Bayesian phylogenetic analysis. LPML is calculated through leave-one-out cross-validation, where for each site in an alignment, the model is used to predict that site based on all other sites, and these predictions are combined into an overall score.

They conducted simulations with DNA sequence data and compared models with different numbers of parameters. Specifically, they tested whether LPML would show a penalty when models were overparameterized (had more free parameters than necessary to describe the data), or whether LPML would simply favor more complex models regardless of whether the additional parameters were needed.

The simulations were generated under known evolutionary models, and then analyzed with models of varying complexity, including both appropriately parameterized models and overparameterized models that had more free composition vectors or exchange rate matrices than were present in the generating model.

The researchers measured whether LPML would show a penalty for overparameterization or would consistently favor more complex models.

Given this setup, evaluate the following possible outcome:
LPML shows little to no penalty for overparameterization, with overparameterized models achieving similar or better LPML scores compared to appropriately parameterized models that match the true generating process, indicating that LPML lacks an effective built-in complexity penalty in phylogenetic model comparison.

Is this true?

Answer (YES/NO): NO